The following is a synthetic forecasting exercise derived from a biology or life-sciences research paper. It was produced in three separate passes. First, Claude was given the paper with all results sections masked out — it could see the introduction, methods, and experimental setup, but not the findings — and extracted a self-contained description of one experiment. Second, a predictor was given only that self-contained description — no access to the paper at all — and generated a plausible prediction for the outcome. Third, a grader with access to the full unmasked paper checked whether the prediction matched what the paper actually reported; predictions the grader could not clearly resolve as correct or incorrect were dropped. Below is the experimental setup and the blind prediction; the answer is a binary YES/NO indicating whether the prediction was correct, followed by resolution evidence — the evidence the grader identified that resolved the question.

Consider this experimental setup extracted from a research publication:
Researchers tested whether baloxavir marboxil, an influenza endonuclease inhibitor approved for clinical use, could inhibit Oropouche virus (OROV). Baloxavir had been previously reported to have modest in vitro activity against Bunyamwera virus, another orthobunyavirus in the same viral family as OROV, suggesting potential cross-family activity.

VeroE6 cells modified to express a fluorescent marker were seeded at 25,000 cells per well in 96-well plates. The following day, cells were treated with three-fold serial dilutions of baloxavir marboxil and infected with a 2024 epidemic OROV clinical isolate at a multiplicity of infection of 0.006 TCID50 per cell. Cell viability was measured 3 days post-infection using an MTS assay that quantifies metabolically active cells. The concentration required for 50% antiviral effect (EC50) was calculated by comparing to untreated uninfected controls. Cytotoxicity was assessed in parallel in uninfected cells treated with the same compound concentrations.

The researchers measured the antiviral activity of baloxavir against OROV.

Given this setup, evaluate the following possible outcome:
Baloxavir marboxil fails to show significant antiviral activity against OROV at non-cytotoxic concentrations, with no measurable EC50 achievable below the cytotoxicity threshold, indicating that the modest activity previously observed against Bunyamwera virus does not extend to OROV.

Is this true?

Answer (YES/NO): YES